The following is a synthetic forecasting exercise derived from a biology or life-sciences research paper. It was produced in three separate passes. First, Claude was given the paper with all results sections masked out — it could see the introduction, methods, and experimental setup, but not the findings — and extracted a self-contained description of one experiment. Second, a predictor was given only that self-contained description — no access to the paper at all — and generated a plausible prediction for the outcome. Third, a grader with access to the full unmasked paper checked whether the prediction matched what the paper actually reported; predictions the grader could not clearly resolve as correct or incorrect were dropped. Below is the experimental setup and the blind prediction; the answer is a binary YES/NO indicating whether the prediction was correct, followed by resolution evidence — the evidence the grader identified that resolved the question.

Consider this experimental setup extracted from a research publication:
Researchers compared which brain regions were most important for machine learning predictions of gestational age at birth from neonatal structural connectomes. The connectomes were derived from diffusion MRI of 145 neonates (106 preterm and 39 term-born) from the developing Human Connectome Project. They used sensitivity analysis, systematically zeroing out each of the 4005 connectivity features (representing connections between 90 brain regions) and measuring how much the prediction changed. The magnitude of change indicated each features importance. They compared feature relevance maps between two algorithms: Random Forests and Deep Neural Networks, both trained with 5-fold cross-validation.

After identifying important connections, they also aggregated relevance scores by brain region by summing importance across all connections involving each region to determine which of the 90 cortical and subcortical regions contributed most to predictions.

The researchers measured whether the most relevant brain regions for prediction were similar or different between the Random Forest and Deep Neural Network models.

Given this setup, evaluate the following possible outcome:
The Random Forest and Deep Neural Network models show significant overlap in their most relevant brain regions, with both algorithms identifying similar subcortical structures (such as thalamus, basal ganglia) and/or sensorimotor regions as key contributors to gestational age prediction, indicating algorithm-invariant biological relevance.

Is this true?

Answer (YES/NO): YES